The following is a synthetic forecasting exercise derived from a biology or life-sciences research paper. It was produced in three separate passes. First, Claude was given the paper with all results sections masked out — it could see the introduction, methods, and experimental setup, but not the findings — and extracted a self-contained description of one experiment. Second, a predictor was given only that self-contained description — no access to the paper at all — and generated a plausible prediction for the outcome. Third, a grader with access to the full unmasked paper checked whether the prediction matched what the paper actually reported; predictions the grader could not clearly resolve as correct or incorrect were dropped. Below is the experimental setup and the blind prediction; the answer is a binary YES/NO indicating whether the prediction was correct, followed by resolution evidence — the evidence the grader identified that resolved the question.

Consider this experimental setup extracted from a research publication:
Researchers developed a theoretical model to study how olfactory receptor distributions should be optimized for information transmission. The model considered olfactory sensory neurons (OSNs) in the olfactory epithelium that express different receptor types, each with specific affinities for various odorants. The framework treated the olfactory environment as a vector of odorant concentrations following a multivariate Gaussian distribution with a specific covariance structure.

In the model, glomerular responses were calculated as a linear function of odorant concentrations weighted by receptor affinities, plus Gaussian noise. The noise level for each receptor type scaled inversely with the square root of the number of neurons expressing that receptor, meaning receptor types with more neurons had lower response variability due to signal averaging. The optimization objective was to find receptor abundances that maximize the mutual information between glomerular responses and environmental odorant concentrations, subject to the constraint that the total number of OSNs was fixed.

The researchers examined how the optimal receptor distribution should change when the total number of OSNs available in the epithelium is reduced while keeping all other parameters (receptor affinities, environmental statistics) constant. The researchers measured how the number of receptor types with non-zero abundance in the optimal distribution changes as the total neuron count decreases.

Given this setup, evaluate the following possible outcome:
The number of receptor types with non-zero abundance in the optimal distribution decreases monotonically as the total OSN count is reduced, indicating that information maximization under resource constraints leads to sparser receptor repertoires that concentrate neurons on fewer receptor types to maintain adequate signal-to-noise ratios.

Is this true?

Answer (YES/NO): YES